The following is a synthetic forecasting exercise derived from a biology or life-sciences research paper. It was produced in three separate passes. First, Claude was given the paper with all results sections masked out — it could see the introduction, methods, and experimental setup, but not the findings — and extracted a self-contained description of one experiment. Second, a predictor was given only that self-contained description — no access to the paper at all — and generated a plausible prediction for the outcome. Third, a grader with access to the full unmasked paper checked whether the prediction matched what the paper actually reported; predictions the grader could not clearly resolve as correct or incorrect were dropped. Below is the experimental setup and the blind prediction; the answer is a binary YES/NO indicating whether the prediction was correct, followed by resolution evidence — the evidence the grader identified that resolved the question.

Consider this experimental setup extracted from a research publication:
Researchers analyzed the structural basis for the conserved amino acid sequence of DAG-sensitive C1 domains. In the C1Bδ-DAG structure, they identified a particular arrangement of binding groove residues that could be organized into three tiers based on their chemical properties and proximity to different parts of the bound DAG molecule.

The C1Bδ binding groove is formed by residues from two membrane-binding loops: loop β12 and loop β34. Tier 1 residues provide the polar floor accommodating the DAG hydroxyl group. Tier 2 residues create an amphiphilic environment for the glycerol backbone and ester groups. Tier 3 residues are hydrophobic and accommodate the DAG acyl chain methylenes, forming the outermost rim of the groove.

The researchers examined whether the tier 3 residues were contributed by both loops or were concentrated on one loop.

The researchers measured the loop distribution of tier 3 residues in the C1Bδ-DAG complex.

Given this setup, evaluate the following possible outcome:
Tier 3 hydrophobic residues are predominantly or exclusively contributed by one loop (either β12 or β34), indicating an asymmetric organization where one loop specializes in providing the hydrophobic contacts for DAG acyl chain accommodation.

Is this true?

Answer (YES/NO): YES